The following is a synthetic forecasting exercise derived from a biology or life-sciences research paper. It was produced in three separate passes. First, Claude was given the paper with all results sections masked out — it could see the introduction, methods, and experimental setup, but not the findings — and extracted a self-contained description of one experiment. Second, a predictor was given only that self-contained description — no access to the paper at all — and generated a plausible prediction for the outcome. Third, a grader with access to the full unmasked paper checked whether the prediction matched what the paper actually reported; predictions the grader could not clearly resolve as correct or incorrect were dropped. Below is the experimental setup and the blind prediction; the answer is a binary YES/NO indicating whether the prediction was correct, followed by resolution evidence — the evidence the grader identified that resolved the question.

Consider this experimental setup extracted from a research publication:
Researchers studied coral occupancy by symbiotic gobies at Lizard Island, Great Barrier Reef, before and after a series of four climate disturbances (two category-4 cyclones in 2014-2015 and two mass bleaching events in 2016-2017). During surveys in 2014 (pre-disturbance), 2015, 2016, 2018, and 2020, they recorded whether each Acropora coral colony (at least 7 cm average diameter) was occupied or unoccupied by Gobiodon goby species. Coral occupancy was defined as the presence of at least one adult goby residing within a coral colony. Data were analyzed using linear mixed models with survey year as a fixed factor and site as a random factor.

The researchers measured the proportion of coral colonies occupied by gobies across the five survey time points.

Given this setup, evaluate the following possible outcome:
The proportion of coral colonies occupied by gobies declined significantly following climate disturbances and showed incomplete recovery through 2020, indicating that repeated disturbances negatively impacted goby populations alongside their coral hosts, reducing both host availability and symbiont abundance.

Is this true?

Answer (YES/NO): YES